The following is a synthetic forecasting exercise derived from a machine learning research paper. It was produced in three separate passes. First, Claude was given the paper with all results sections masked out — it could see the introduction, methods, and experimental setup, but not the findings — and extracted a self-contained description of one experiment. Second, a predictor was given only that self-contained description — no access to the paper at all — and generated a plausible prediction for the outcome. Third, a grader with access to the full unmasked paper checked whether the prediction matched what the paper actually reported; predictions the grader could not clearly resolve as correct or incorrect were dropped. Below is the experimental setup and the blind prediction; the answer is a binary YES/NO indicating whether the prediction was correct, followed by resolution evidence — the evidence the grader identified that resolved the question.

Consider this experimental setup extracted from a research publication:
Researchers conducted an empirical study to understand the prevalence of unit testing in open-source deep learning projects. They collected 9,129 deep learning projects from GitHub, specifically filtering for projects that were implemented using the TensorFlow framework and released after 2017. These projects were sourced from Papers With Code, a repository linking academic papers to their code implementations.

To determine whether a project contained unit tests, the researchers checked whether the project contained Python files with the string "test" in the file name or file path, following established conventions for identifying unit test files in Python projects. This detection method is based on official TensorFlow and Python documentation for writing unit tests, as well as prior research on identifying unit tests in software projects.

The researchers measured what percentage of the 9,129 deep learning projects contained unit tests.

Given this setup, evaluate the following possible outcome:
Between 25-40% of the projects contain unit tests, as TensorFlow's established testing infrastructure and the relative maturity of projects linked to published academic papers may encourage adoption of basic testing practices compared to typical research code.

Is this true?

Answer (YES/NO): YES